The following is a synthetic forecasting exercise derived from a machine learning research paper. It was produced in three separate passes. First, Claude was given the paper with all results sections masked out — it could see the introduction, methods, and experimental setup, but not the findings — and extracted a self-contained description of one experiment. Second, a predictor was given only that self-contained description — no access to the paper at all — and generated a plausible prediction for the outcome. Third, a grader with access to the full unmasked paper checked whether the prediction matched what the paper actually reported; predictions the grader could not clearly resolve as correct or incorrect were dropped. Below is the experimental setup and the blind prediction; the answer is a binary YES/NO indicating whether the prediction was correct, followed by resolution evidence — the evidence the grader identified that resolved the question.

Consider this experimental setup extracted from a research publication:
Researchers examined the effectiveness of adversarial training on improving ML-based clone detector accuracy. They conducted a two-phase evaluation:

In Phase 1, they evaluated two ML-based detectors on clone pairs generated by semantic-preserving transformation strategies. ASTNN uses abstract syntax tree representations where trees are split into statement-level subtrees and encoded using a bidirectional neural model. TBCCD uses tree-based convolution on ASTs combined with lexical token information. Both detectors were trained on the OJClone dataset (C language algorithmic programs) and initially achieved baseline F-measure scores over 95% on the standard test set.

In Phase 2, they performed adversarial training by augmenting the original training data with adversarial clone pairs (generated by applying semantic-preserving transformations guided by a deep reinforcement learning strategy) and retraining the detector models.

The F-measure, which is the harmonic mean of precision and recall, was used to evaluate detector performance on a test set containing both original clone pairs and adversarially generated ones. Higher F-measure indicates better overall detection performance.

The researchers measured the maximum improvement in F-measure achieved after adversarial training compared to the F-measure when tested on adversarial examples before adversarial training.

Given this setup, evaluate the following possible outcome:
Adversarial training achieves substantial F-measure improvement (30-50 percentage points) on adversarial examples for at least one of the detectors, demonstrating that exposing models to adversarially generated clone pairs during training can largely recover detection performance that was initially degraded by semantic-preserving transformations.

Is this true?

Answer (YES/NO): YES